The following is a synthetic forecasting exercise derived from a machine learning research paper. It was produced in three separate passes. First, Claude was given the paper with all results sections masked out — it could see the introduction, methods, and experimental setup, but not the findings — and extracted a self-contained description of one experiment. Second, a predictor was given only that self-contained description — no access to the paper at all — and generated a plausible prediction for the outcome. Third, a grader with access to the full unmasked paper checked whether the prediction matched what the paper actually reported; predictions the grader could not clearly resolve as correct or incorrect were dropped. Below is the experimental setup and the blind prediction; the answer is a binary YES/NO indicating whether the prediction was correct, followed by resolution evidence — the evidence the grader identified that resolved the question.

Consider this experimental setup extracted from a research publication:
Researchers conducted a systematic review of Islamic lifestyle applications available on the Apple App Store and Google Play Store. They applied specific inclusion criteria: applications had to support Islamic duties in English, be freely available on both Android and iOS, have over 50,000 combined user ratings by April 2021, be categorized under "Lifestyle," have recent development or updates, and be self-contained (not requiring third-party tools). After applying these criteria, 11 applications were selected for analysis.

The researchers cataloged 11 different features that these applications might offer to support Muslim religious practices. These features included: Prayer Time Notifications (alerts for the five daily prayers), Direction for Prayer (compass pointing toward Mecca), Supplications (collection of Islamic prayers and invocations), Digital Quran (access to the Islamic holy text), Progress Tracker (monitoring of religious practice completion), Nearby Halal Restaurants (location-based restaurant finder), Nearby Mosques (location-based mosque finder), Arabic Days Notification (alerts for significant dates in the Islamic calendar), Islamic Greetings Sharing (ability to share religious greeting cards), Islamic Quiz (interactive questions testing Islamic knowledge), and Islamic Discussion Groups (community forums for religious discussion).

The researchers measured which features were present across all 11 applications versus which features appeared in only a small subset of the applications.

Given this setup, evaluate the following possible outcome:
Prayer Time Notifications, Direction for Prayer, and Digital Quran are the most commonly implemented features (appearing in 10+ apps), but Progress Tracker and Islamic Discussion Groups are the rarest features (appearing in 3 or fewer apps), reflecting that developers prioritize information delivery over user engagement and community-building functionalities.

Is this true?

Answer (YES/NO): NO